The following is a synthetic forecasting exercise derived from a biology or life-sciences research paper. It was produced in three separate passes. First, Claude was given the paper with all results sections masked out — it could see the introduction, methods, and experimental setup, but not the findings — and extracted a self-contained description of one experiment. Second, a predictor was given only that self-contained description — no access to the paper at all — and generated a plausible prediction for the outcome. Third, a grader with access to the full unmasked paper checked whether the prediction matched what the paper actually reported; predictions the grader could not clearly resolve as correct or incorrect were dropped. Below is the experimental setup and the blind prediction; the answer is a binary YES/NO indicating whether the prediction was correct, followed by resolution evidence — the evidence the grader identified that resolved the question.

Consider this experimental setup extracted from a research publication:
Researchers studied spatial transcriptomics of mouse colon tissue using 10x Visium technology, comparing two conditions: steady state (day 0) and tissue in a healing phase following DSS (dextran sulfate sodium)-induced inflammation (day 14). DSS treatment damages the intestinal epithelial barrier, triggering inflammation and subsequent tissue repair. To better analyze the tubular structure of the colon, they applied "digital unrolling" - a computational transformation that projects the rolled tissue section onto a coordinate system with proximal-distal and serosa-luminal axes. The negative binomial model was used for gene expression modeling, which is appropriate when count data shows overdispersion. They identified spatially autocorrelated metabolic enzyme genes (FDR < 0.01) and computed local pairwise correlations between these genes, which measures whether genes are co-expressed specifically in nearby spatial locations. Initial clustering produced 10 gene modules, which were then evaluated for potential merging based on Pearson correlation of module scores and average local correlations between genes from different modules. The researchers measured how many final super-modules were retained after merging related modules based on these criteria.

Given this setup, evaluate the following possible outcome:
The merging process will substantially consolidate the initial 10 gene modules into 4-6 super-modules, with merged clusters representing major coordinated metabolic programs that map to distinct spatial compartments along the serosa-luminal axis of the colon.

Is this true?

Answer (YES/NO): NO